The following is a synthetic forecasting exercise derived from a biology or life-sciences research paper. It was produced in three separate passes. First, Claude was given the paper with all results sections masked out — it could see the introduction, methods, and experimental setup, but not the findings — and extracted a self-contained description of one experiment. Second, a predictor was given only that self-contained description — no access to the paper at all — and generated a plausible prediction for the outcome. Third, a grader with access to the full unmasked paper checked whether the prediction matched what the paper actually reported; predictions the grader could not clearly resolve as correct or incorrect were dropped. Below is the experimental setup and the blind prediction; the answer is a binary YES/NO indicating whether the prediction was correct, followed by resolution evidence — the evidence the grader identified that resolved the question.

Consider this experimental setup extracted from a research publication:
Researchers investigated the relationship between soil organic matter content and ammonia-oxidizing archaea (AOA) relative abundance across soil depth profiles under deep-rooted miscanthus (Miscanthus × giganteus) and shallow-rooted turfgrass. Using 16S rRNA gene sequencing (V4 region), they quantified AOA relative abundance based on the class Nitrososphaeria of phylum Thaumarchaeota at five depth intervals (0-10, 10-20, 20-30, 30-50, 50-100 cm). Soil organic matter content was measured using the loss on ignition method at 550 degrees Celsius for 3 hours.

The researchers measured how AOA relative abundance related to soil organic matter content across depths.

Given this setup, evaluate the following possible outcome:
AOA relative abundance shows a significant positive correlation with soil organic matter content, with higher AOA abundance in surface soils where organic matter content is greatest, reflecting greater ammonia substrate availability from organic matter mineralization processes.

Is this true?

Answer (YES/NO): NO